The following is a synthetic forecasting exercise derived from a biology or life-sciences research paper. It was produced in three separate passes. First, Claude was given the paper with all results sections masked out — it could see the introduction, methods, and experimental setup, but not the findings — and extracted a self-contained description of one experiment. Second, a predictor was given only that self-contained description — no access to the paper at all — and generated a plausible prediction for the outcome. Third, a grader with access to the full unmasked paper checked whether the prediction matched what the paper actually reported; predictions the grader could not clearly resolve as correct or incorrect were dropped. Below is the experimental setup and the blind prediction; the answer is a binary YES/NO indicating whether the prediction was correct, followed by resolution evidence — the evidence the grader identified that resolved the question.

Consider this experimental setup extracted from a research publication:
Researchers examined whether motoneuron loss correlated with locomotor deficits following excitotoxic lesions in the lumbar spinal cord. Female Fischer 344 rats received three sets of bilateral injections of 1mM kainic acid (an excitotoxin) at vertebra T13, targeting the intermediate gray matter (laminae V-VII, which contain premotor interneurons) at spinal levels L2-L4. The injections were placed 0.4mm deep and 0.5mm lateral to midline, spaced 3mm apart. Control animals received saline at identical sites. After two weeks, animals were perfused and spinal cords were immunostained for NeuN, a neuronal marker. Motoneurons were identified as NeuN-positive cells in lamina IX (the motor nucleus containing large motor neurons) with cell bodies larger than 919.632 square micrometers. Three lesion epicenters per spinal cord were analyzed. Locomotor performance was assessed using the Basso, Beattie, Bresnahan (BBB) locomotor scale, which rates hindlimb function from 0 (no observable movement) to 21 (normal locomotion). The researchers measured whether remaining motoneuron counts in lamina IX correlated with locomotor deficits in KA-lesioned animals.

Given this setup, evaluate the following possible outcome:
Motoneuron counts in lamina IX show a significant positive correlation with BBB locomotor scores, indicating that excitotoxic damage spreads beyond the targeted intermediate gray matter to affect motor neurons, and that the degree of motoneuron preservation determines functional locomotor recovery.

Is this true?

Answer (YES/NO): NO